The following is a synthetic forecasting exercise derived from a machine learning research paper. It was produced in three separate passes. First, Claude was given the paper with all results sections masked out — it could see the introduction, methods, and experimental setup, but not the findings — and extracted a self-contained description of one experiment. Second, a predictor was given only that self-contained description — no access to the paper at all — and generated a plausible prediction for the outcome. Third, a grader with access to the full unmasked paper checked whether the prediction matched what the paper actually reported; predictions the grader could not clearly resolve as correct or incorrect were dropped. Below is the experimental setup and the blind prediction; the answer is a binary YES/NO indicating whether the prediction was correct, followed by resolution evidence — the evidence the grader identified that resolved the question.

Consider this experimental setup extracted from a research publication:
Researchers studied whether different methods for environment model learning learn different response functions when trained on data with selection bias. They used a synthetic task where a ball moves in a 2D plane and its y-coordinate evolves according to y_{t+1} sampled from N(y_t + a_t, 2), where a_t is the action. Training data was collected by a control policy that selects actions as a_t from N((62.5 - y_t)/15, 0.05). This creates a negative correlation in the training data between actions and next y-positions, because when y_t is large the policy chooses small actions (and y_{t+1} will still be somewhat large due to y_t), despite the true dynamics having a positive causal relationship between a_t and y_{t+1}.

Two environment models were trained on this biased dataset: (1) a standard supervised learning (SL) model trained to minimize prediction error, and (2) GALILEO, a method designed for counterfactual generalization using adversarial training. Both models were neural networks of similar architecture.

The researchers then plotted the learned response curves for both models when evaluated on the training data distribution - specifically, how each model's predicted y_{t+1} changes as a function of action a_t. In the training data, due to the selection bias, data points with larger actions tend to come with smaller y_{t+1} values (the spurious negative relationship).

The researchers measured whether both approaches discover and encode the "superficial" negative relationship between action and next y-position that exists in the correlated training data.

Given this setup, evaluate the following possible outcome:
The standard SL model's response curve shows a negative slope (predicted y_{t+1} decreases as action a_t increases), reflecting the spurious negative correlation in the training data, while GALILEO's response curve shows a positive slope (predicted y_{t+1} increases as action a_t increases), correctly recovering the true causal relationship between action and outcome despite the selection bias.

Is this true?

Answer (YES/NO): NO